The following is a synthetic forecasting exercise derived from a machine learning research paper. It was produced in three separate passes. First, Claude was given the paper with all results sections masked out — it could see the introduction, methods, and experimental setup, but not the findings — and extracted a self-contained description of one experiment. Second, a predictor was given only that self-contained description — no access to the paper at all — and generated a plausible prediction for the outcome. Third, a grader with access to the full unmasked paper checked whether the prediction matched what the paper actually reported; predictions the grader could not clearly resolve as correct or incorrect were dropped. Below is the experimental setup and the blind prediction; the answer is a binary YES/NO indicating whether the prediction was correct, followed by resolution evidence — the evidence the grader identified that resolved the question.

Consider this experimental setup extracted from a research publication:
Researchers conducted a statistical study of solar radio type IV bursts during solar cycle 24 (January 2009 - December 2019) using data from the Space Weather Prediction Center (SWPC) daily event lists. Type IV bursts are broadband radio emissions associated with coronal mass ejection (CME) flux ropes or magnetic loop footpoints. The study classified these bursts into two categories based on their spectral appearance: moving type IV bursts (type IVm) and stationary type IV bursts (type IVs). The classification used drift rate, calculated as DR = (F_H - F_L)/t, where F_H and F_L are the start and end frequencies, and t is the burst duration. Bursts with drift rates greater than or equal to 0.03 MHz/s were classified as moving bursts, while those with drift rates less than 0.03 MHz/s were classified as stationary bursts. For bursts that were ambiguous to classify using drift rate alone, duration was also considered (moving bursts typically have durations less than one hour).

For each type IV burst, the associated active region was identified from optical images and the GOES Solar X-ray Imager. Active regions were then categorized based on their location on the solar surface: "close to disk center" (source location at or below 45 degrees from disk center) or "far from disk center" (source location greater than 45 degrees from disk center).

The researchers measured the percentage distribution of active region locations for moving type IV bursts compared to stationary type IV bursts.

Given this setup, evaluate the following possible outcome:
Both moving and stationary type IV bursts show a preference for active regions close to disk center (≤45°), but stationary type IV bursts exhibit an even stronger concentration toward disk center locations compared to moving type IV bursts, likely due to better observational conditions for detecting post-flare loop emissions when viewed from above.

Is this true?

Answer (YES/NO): YES